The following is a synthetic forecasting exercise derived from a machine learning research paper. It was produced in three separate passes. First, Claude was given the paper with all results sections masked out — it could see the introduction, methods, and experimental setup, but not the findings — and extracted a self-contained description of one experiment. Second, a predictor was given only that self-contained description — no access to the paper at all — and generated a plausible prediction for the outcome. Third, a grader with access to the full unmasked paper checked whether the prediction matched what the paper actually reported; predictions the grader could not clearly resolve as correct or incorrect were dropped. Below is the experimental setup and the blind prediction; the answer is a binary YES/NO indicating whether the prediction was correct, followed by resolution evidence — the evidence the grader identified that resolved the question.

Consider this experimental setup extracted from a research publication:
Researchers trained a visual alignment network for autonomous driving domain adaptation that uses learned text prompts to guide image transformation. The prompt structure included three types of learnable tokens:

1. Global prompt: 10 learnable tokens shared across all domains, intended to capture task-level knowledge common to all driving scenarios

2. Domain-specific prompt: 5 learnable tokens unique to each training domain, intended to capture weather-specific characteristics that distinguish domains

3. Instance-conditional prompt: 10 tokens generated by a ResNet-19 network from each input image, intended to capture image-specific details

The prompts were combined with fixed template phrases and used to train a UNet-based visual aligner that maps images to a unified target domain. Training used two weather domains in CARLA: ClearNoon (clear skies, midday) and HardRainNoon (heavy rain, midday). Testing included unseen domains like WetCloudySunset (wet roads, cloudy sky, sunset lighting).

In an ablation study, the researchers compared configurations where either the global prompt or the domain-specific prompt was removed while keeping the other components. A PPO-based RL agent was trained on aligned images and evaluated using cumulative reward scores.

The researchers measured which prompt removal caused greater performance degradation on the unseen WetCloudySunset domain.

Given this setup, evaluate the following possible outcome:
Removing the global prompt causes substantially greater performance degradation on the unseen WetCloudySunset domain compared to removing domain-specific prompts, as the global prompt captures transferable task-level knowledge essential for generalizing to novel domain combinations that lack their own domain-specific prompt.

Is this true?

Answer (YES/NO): YES